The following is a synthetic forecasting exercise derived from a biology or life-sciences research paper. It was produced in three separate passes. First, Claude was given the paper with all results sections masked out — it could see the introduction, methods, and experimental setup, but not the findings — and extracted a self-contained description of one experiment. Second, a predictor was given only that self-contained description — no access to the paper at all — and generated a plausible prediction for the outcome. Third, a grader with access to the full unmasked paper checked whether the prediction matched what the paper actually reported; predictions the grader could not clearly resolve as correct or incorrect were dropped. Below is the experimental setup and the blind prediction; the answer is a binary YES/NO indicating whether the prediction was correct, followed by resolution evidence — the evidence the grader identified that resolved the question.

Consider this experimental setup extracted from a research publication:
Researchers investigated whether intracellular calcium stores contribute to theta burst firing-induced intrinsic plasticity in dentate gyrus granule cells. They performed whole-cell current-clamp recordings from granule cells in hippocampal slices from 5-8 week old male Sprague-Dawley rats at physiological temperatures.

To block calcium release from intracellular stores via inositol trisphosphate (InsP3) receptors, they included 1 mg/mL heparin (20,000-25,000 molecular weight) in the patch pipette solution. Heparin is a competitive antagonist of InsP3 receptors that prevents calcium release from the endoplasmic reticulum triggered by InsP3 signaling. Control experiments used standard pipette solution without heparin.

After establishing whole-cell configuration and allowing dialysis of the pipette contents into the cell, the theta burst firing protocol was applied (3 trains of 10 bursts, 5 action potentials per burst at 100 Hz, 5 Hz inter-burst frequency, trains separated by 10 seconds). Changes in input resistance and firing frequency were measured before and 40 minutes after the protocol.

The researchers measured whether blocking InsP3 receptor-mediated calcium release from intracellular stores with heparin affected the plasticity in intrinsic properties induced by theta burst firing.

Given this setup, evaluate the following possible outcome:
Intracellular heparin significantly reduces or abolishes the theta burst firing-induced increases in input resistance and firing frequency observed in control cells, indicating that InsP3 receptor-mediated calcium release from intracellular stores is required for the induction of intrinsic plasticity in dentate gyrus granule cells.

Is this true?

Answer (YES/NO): NO